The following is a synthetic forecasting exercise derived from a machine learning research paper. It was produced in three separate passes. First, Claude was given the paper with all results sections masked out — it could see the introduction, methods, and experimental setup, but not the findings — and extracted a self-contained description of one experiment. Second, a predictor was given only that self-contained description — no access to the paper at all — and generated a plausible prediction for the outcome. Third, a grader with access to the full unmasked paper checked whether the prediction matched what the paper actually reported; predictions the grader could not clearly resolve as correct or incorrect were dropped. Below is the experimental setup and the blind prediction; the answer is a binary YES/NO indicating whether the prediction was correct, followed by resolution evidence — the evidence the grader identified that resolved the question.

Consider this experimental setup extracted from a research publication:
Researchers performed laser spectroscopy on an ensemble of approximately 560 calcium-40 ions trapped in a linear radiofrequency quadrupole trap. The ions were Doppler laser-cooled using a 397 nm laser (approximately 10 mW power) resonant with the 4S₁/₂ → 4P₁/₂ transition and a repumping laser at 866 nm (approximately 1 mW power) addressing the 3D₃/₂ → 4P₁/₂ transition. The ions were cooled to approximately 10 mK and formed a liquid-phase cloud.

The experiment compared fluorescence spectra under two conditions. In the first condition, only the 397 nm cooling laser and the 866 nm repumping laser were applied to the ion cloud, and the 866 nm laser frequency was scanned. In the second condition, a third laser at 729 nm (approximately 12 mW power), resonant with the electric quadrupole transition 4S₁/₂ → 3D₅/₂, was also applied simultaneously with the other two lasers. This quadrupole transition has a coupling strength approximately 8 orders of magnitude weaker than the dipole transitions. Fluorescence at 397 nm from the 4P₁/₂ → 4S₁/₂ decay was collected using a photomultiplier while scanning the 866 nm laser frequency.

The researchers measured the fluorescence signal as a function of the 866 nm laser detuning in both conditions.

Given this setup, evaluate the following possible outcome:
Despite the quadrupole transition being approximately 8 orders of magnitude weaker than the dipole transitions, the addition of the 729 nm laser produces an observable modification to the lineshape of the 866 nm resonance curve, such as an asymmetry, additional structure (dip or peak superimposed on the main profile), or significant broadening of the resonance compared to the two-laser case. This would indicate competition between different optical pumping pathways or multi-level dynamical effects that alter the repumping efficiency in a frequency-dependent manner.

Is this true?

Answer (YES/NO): YES